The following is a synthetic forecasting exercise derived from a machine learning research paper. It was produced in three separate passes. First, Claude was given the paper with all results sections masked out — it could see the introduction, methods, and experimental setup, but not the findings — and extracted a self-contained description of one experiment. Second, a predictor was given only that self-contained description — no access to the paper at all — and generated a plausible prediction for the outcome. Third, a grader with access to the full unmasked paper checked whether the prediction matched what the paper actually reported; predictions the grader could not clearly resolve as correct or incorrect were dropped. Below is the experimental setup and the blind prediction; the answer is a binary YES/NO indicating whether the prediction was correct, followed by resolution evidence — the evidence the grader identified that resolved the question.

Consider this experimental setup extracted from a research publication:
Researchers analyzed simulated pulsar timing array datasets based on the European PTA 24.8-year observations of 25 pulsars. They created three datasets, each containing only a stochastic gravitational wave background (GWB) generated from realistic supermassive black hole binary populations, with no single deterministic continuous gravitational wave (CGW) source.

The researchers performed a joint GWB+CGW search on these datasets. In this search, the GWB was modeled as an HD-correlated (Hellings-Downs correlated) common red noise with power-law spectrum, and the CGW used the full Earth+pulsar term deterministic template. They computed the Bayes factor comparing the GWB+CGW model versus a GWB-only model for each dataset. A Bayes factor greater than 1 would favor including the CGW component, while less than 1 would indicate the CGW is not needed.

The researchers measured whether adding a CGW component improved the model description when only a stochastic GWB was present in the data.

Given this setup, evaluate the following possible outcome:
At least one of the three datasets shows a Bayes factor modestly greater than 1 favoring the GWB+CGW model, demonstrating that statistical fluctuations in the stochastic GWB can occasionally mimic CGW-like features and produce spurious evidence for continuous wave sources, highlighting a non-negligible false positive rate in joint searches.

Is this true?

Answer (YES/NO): NO